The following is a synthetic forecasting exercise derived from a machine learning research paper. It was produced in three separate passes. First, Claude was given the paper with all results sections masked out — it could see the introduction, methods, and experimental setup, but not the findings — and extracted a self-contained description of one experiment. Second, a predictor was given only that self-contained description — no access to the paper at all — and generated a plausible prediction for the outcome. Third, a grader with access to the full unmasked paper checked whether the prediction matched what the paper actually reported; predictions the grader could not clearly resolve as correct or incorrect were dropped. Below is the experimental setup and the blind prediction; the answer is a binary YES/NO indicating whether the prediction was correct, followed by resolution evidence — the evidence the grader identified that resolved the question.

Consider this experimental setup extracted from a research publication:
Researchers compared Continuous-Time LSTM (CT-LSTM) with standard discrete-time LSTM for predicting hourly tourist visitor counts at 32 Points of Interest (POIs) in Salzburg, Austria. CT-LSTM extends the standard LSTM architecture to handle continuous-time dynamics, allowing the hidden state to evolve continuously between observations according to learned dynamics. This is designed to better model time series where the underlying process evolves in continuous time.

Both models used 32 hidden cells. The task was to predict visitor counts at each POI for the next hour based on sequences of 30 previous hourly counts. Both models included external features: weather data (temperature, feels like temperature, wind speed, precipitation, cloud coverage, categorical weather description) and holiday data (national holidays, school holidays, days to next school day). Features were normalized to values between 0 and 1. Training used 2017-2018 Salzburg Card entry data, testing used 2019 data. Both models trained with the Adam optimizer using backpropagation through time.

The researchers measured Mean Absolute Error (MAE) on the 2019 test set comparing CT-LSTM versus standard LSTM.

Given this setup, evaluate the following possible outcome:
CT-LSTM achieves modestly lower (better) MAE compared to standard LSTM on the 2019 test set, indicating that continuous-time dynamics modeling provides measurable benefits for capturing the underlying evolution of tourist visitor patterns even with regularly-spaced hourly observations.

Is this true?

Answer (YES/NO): NO